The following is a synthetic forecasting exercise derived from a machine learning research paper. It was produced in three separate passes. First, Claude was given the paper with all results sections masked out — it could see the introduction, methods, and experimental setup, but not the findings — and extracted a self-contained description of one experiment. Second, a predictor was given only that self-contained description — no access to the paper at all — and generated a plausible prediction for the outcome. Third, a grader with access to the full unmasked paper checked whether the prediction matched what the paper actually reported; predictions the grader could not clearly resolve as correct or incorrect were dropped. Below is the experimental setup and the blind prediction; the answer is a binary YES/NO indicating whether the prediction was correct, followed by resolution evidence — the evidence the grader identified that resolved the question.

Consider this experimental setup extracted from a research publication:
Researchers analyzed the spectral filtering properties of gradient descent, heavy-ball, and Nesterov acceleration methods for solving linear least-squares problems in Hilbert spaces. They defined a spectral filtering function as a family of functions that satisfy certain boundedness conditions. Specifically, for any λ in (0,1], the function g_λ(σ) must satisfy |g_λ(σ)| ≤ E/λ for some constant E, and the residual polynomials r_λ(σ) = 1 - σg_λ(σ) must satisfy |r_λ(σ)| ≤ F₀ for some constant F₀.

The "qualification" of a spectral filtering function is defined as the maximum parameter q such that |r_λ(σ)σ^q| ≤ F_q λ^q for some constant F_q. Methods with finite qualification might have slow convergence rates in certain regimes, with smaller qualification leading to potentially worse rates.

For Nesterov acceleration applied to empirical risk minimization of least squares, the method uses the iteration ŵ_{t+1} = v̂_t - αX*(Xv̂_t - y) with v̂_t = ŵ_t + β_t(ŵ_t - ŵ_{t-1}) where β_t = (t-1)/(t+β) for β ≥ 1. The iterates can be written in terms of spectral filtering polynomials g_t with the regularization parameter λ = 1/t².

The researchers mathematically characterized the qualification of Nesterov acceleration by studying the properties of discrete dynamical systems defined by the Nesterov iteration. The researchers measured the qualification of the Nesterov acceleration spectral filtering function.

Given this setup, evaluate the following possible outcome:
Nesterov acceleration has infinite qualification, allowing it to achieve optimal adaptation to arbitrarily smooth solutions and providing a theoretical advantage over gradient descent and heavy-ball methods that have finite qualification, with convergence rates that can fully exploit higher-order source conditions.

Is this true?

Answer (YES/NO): NO